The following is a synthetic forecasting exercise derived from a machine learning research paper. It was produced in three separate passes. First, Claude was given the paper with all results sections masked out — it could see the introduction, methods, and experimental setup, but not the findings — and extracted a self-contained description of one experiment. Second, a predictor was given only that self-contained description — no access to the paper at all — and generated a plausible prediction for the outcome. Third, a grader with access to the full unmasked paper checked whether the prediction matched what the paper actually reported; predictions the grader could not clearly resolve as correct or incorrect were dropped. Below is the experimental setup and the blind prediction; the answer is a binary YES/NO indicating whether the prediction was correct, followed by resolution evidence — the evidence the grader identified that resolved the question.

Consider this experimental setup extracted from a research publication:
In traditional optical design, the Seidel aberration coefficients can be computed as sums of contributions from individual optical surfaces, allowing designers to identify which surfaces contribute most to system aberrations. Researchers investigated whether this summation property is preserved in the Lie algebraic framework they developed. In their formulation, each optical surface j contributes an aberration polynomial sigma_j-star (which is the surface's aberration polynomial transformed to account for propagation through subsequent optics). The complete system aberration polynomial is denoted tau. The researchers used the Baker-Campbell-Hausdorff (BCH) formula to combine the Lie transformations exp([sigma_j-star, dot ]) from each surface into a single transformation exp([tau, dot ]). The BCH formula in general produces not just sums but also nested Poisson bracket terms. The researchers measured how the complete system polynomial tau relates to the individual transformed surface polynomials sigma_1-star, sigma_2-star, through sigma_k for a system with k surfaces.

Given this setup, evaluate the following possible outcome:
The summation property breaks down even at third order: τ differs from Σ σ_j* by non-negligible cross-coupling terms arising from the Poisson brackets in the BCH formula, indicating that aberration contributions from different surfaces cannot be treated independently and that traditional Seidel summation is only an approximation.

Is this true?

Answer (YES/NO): NO